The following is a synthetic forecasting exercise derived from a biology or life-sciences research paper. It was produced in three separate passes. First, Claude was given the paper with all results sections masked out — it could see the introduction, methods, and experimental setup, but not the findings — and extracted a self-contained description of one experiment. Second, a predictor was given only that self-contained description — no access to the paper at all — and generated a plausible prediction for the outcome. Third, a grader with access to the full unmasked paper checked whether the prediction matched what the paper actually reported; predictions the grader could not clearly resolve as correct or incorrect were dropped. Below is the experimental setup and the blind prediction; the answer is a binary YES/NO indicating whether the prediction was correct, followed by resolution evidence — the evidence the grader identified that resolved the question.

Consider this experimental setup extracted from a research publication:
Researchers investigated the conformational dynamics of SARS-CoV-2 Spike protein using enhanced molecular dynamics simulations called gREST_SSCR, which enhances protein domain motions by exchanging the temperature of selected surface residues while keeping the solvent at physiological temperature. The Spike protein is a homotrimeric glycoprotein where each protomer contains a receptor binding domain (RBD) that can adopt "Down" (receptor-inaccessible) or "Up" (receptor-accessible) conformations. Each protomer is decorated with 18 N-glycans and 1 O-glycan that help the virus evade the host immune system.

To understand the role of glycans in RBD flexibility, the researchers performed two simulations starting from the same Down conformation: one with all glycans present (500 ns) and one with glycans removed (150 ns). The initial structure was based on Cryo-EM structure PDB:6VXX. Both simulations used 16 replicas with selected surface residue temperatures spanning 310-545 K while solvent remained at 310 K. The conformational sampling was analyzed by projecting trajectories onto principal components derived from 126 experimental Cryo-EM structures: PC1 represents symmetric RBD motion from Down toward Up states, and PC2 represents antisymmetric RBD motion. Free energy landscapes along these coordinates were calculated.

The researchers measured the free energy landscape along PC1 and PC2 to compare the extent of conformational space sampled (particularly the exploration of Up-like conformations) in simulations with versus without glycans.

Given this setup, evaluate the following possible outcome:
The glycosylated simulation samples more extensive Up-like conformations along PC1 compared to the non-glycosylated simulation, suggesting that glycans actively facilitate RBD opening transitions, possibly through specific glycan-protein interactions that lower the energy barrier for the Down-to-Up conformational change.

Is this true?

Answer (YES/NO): NO